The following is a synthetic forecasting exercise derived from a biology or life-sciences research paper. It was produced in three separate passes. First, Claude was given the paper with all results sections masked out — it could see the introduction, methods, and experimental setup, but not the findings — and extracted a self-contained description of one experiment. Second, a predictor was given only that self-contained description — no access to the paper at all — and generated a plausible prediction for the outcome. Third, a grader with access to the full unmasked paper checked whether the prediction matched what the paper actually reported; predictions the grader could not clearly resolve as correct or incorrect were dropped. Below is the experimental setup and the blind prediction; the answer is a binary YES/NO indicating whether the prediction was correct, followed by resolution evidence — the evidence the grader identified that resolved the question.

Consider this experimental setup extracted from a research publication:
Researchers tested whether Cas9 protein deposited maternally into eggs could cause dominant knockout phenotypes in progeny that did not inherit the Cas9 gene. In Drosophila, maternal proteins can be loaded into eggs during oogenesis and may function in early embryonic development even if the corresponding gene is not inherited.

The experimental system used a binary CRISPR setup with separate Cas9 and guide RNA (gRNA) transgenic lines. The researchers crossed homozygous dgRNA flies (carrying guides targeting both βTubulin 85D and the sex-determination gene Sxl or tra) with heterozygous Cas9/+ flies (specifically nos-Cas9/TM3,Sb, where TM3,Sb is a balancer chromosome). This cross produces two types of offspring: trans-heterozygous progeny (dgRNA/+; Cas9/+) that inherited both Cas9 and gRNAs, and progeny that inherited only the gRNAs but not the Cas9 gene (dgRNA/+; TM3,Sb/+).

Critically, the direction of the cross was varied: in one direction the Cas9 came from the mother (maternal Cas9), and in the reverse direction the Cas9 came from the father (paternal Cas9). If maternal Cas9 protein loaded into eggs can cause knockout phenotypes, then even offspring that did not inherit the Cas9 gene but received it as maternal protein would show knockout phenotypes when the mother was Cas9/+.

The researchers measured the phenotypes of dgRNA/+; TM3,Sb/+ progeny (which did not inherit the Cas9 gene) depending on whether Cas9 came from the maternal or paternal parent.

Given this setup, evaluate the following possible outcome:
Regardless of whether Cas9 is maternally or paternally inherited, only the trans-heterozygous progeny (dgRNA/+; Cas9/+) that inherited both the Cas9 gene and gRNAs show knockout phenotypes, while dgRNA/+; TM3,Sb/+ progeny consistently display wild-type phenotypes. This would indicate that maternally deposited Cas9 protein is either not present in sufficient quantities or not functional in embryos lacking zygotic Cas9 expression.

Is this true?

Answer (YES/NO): NO